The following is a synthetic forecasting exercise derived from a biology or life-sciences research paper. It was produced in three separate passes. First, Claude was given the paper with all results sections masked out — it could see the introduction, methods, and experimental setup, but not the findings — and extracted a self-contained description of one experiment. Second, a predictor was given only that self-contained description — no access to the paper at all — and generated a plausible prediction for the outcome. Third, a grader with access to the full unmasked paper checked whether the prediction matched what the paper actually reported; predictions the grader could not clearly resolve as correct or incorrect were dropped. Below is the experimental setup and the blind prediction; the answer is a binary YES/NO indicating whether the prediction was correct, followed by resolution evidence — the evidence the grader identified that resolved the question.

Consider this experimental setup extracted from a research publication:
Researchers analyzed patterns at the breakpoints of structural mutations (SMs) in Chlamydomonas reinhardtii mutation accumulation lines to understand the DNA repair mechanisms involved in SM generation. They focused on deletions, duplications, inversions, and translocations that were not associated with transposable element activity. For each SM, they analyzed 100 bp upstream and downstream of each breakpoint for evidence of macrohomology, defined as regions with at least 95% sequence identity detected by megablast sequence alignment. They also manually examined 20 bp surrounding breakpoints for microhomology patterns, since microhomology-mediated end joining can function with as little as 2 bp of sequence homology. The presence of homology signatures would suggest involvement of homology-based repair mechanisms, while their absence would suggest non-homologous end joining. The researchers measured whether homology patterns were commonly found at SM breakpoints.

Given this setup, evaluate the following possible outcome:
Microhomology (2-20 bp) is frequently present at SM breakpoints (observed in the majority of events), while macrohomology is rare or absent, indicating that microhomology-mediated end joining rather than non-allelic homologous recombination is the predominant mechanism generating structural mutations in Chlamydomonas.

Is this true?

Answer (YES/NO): NO